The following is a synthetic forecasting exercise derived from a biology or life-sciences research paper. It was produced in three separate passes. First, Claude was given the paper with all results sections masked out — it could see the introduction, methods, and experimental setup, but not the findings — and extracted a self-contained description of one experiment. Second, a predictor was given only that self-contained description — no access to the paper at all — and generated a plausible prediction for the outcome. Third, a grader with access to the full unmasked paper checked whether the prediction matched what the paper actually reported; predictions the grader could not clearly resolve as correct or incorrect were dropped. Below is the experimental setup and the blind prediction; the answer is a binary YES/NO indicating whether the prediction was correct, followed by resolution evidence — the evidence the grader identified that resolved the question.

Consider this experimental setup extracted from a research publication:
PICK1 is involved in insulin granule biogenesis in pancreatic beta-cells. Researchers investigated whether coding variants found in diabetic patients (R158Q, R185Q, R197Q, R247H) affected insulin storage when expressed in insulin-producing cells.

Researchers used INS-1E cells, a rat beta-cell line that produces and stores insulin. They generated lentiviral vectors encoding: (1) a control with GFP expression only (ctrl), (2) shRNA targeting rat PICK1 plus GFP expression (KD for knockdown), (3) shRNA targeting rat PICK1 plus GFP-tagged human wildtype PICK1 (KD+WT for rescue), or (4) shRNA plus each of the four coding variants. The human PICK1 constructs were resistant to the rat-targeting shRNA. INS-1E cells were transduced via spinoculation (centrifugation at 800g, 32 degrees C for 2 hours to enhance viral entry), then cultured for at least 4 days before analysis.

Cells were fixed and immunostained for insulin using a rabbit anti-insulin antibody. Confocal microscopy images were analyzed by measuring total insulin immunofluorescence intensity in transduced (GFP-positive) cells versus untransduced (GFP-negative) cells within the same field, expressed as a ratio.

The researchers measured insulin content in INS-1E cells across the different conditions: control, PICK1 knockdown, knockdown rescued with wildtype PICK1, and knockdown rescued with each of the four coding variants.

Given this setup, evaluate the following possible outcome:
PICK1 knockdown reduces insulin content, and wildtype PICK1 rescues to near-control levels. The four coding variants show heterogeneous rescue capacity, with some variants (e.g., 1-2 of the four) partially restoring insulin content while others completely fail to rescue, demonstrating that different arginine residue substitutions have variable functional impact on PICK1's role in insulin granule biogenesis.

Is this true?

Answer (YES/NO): NO